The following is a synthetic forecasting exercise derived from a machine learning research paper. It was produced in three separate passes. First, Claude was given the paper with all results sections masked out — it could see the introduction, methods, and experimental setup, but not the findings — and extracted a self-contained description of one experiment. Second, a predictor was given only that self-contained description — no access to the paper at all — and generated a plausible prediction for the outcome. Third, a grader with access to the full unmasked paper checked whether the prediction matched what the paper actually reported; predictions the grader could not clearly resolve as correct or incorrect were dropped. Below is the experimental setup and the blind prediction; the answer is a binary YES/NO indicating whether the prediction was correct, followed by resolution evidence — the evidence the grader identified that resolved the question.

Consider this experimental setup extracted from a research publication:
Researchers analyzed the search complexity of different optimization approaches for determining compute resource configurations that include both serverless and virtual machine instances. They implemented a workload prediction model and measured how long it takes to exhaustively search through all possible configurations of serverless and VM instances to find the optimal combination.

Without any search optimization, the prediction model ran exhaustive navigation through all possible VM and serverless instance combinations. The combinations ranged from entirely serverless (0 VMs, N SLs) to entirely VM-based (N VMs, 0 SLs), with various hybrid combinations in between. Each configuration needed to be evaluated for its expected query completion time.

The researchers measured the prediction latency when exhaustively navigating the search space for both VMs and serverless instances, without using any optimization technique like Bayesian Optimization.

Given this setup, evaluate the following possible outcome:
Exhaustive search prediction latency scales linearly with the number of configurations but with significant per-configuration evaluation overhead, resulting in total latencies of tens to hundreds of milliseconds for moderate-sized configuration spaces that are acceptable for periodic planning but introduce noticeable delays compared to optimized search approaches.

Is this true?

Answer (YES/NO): NO